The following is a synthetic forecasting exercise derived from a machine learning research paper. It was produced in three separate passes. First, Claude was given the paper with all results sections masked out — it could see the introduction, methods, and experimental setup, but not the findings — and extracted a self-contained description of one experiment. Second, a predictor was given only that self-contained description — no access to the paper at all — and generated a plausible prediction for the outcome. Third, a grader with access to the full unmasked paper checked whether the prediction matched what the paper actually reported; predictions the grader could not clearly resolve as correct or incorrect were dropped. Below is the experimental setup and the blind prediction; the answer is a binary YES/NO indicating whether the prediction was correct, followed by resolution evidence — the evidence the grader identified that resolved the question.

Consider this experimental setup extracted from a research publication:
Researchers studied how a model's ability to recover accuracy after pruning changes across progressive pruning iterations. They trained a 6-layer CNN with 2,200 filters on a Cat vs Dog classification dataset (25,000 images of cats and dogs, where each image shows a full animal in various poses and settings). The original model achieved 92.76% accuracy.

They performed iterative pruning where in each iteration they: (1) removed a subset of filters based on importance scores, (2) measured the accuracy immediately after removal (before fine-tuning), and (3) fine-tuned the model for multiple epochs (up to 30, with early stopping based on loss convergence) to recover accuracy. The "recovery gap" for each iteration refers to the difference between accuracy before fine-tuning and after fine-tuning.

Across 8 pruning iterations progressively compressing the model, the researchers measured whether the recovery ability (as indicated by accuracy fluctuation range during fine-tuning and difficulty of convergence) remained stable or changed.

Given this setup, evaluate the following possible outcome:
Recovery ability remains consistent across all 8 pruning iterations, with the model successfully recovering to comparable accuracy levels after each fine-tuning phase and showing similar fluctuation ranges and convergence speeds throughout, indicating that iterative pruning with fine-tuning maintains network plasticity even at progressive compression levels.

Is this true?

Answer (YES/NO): NO